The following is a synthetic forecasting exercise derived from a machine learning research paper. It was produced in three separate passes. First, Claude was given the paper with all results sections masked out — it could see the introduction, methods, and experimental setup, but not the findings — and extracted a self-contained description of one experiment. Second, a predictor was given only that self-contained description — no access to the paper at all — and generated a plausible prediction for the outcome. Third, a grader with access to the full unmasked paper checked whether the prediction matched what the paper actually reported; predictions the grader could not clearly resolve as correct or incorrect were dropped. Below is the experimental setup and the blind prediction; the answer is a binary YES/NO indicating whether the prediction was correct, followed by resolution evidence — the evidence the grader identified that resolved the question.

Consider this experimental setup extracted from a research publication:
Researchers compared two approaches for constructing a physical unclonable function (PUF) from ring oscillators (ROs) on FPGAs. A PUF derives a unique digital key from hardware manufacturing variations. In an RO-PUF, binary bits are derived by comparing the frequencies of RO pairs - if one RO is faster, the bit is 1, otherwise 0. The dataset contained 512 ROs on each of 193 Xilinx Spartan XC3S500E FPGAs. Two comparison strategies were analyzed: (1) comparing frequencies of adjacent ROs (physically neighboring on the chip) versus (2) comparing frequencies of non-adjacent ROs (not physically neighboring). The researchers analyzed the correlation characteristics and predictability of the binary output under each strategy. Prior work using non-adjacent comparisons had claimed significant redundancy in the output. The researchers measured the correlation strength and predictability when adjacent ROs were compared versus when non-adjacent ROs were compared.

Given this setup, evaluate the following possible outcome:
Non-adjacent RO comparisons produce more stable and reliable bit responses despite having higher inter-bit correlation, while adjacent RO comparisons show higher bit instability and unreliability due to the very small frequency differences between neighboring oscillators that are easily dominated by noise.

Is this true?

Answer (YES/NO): NO